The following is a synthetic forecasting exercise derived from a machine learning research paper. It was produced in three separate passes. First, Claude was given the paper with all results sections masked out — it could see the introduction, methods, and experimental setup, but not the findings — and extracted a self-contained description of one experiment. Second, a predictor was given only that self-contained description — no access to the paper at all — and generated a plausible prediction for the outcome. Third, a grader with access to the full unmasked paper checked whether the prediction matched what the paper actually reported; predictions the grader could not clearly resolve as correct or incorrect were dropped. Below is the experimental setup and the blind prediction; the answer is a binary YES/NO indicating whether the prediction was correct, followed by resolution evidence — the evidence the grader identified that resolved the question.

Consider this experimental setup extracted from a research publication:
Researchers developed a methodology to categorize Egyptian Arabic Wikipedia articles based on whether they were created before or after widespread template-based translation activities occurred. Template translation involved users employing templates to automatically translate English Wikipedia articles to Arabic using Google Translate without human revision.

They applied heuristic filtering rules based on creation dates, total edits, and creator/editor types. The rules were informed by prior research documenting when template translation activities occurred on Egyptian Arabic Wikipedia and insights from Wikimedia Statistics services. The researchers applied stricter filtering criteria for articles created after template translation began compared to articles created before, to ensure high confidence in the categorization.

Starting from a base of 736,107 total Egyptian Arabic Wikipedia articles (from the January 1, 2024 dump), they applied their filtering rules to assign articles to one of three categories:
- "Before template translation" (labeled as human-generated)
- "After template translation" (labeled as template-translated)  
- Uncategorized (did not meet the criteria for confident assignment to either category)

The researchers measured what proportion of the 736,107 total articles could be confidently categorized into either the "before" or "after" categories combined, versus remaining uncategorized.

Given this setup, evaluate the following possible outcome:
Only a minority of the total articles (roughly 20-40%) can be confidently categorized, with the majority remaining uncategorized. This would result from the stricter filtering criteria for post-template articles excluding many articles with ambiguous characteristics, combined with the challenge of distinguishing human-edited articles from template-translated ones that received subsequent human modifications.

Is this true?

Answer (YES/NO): YES